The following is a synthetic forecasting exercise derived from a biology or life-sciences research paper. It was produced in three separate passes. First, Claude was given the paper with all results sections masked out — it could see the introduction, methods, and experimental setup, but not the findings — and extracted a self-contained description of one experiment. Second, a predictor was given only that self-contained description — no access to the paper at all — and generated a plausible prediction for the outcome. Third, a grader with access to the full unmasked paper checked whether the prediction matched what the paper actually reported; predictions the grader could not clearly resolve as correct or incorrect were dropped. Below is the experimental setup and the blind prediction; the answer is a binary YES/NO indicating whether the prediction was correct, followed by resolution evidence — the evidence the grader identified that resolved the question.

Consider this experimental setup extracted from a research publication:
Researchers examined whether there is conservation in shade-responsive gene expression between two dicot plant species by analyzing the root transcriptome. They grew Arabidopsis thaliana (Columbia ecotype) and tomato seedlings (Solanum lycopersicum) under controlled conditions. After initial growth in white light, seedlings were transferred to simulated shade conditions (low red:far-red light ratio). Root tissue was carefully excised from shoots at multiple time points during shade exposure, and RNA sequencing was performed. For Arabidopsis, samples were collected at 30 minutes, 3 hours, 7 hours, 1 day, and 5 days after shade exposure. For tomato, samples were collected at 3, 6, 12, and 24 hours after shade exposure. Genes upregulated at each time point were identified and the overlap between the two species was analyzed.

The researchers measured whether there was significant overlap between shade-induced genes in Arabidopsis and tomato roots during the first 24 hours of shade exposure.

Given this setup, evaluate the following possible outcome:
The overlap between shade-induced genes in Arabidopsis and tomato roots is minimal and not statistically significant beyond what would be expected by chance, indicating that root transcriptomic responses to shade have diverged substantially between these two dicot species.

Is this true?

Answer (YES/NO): NO